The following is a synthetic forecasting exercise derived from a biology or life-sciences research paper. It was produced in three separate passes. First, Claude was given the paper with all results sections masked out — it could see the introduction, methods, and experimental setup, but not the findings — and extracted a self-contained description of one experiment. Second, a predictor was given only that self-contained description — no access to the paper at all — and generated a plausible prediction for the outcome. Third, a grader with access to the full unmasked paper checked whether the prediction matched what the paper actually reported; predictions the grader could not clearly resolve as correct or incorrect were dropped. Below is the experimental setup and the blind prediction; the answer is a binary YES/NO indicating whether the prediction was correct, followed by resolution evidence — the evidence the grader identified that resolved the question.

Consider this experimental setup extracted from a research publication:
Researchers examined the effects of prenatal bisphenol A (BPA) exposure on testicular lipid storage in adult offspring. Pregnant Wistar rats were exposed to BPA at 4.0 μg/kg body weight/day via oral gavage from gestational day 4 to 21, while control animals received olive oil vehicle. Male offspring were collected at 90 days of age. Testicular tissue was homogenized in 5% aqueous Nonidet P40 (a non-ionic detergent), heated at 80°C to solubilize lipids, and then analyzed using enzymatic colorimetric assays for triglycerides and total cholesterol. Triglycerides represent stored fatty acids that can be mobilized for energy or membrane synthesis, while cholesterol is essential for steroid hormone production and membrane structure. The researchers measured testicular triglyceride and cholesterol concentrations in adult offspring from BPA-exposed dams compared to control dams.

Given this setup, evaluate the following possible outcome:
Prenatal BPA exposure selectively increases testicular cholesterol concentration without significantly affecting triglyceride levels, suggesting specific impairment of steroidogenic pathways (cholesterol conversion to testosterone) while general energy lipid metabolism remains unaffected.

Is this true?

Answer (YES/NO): NO